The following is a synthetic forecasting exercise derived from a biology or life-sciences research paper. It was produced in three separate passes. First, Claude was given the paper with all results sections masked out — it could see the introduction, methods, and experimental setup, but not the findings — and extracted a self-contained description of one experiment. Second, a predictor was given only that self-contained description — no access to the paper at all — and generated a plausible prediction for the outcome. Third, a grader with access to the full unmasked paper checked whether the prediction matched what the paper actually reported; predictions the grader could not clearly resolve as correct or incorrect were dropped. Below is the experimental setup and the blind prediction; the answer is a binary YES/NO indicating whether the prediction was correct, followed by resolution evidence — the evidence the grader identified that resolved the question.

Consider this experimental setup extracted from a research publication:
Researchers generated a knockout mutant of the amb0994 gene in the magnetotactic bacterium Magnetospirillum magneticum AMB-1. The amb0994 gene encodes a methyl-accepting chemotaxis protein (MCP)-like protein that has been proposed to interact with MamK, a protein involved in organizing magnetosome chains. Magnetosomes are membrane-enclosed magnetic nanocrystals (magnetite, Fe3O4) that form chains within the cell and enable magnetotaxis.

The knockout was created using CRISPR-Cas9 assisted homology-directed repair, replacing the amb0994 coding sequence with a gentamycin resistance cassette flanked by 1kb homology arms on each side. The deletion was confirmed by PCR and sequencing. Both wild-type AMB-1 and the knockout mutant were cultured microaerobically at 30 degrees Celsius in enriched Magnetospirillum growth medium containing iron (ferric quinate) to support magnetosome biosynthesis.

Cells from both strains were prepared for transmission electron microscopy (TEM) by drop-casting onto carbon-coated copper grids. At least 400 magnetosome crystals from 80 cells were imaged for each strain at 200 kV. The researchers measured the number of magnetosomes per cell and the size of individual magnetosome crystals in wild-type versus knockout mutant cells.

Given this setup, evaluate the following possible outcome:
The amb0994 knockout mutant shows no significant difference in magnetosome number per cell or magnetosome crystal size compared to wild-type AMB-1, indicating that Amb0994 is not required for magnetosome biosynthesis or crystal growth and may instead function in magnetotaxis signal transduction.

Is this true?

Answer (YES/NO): YES